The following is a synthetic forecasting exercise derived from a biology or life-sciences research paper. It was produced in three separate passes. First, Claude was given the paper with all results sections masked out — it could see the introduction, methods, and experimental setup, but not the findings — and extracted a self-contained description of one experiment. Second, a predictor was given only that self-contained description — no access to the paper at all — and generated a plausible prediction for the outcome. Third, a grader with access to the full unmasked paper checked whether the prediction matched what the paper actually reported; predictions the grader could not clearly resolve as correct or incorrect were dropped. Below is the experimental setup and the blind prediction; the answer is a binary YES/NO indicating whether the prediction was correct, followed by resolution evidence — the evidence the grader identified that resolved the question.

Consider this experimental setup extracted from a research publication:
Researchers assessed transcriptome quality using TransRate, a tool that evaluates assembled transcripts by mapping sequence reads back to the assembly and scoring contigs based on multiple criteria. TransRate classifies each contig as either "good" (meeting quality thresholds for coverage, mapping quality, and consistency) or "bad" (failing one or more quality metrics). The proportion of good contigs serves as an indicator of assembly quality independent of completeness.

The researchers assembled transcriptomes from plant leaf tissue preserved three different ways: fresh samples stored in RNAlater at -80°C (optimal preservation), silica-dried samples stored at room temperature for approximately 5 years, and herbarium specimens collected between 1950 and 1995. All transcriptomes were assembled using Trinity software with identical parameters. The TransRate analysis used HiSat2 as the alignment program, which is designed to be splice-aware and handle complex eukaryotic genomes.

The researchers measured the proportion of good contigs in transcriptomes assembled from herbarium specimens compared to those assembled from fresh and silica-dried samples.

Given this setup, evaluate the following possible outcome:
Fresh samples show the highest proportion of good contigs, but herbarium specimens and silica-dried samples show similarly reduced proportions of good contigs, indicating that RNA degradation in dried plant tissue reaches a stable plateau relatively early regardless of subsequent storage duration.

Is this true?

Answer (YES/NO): NO